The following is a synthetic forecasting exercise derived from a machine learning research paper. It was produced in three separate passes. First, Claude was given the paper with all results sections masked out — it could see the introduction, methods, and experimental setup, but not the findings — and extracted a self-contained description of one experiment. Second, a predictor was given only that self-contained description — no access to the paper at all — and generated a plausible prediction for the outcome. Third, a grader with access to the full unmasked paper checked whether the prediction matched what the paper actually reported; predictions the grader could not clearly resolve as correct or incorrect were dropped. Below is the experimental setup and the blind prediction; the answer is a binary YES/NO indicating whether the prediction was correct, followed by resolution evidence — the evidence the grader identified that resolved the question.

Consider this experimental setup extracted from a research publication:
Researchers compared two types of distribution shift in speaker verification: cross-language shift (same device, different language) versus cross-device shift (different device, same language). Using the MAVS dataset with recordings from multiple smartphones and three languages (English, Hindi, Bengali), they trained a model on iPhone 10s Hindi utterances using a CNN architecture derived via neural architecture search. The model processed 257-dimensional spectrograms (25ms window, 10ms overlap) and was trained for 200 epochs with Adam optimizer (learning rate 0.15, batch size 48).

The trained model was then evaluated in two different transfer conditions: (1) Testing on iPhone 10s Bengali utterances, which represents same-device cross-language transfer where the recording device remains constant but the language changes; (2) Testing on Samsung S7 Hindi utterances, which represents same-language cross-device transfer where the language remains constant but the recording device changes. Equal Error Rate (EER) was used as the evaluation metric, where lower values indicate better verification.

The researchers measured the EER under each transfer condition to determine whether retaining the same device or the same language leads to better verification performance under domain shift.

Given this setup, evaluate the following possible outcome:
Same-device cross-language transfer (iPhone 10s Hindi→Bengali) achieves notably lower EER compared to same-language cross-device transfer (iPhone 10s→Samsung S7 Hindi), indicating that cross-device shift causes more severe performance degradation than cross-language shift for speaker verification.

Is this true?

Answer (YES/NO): YES